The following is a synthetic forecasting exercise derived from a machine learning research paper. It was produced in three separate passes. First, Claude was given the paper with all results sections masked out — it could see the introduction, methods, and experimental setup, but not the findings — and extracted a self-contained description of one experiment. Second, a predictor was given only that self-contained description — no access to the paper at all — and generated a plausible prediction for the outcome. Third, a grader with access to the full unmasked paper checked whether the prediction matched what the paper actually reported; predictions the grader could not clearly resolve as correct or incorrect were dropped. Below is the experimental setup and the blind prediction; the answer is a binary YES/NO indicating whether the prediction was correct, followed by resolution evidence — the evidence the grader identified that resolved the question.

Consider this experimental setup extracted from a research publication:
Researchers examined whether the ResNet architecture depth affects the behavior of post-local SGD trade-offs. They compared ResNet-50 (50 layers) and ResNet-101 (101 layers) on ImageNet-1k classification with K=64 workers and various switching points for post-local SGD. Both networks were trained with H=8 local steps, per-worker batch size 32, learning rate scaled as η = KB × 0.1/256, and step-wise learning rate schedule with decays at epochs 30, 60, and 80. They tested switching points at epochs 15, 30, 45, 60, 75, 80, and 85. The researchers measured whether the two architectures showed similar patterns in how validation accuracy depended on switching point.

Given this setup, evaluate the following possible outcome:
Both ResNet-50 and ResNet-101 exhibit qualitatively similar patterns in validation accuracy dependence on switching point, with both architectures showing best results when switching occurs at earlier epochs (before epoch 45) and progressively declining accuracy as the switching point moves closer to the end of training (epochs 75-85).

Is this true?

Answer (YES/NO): NO